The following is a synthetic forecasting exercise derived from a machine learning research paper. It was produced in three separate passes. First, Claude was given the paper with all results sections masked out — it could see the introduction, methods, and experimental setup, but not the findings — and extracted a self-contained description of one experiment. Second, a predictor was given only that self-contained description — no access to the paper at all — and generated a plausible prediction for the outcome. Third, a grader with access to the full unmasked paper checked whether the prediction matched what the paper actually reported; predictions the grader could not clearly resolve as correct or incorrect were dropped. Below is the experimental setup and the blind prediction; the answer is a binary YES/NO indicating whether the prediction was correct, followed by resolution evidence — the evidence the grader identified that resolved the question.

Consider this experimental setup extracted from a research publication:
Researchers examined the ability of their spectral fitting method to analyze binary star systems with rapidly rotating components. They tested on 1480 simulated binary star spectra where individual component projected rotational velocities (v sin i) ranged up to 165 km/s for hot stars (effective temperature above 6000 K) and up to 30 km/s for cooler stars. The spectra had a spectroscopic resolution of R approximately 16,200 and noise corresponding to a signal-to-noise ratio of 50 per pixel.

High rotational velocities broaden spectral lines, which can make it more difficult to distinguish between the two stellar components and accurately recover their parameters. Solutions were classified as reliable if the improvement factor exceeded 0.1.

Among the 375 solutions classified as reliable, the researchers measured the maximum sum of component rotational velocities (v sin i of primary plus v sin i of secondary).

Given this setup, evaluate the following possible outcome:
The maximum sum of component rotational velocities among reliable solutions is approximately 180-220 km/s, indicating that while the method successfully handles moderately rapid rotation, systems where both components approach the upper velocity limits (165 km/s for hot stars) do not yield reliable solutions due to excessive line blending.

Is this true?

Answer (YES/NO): NO